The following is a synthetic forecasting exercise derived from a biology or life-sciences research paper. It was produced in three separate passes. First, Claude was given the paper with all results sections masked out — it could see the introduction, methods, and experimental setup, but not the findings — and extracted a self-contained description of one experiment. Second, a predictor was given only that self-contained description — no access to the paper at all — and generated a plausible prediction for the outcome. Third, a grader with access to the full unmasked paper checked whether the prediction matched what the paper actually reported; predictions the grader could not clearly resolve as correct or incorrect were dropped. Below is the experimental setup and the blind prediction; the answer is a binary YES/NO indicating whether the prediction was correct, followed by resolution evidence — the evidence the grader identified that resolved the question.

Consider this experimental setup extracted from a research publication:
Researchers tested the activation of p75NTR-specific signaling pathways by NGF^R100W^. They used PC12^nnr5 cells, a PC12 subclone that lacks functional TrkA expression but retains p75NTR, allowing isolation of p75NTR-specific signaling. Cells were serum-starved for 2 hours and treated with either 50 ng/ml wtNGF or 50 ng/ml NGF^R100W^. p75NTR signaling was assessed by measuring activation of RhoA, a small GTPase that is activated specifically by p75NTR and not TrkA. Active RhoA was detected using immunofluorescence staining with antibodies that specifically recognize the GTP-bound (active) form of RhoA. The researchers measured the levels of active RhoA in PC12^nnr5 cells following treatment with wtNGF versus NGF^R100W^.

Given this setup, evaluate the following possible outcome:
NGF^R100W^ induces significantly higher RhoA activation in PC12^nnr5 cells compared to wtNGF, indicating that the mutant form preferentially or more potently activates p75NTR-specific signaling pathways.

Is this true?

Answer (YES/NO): NO